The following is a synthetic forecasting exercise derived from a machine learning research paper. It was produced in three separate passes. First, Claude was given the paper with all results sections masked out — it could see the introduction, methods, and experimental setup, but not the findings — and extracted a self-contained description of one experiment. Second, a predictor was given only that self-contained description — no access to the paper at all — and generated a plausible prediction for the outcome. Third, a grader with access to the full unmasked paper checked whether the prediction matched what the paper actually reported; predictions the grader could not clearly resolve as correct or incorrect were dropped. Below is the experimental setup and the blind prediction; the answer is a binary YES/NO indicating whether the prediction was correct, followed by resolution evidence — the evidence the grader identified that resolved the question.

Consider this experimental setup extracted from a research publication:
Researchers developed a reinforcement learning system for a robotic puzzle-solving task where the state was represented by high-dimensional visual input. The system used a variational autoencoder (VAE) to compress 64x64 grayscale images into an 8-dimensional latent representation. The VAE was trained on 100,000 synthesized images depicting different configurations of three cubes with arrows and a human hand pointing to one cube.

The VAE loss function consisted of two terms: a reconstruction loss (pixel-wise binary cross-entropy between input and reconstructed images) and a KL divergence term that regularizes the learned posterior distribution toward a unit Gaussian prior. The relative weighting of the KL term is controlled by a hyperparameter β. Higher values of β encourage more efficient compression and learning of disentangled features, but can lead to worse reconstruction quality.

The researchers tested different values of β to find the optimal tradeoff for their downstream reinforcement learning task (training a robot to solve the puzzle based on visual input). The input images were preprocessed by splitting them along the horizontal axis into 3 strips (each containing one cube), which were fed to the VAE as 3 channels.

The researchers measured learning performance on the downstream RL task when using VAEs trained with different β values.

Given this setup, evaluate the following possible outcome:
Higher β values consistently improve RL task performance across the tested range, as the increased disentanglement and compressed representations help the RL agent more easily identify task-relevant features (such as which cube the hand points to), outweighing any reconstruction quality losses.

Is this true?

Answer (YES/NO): NO